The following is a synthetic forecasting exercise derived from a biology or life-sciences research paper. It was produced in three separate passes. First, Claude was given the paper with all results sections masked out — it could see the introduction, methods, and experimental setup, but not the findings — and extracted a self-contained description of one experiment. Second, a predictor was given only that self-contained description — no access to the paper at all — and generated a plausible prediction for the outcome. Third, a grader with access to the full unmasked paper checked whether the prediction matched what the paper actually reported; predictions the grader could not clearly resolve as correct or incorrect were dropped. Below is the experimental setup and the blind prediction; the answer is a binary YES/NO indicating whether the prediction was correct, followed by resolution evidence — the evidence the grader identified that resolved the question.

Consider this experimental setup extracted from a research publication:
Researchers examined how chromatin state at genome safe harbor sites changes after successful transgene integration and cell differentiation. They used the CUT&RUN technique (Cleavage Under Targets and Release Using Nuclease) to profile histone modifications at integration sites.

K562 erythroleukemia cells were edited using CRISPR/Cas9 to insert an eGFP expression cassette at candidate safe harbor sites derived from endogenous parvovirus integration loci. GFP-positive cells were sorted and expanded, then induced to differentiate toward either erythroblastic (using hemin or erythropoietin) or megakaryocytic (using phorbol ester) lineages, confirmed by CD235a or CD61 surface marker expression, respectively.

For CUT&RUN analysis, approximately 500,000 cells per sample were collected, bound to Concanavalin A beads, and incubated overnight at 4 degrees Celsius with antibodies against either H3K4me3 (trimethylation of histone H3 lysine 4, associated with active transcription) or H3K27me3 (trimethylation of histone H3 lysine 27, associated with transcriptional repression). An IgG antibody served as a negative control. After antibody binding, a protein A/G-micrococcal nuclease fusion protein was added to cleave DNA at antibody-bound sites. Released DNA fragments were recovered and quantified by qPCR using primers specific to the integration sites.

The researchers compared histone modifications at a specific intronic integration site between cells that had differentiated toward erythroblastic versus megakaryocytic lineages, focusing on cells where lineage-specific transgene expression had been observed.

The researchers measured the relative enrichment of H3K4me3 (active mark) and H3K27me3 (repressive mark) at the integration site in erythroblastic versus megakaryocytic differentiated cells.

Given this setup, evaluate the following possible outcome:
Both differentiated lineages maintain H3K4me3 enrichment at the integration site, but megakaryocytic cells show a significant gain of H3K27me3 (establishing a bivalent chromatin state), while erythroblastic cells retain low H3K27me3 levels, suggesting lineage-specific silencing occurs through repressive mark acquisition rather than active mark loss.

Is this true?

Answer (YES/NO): NO